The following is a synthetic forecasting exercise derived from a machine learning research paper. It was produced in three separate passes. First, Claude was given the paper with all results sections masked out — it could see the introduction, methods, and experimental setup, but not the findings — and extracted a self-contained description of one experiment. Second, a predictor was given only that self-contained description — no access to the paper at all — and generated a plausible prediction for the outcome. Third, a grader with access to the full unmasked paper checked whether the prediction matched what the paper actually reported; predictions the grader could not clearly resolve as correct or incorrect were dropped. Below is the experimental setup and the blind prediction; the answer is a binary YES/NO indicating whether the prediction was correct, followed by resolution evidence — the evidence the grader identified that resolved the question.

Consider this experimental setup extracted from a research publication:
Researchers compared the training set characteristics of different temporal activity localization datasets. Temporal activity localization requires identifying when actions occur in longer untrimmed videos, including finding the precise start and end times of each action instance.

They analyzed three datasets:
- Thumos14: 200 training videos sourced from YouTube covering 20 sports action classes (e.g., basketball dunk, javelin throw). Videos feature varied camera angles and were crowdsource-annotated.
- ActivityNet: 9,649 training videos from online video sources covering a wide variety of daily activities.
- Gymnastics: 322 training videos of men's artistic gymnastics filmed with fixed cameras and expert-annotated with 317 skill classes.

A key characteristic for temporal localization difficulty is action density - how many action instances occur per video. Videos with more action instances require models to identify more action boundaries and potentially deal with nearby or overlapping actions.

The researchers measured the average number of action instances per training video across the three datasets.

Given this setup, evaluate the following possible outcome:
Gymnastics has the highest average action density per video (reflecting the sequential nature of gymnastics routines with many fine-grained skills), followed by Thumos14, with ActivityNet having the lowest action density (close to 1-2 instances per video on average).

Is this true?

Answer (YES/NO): NO